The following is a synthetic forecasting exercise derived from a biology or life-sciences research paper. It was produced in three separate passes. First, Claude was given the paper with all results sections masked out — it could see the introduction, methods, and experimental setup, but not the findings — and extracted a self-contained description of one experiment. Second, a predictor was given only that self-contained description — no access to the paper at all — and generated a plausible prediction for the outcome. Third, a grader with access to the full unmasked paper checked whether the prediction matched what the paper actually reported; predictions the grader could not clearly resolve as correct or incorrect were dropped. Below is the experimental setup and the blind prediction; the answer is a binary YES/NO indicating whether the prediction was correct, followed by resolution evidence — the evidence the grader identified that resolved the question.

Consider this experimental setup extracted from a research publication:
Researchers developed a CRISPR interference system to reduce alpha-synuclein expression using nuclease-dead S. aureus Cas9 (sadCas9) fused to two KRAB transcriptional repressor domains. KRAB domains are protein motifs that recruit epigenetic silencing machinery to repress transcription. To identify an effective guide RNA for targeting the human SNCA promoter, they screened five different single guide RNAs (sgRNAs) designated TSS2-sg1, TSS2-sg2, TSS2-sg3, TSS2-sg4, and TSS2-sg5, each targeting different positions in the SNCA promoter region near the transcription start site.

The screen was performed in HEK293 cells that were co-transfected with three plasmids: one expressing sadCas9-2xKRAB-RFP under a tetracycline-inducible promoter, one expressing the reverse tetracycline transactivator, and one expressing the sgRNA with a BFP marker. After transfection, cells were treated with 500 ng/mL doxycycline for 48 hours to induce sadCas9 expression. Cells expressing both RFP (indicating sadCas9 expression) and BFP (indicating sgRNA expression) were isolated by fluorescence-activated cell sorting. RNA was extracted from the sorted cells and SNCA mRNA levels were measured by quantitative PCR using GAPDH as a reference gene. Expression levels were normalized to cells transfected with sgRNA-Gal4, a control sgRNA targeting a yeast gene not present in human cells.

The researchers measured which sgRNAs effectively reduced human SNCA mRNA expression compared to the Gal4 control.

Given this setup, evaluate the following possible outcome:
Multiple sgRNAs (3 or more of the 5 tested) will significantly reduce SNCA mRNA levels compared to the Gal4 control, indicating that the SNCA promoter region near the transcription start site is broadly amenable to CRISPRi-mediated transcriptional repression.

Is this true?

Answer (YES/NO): YES